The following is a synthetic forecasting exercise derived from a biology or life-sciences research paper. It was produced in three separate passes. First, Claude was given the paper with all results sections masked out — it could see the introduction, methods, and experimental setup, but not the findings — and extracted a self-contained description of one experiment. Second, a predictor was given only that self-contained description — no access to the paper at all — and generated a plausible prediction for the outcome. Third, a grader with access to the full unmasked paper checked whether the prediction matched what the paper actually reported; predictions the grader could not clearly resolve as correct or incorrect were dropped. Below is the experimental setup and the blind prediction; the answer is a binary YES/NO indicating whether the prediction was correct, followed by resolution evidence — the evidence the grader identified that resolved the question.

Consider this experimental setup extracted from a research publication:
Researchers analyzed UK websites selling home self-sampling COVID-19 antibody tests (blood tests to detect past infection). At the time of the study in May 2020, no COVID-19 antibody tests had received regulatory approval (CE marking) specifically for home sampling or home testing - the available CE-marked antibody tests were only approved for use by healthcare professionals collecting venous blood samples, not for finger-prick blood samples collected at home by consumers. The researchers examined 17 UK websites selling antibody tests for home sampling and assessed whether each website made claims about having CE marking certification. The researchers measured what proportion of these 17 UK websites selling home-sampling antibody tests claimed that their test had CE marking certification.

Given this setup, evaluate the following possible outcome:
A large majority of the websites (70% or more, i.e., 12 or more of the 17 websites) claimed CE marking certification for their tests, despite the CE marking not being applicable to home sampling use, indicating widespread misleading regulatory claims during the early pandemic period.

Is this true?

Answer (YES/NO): NO